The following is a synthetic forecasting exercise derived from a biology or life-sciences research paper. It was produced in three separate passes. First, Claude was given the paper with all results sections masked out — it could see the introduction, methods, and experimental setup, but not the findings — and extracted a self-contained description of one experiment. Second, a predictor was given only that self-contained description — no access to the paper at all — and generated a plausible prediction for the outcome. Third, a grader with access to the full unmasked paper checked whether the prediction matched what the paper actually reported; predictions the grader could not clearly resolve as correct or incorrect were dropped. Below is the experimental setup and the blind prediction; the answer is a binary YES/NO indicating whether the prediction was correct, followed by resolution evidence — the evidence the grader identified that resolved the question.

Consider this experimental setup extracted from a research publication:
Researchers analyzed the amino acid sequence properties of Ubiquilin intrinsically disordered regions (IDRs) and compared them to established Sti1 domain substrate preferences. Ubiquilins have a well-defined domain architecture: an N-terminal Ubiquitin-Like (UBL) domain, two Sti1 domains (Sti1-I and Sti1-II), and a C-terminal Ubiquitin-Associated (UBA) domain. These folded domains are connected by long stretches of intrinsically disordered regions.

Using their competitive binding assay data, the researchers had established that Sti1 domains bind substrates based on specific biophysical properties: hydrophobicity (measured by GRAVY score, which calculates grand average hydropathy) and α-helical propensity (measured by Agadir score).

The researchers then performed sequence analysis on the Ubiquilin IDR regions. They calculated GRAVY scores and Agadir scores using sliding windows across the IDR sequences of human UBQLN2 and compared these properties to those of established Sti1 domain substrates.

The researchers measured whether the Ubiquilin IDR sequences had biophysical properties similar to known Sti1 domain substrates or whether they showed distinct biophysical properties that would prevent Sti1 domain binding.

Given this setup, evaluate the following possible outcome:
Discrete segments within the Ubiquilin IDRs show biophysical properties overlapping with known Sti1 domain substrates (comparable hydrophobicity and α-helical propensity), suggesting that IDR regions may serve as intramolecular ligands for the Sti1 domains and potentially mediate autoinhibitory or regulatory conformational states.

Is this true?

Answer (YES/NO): YES